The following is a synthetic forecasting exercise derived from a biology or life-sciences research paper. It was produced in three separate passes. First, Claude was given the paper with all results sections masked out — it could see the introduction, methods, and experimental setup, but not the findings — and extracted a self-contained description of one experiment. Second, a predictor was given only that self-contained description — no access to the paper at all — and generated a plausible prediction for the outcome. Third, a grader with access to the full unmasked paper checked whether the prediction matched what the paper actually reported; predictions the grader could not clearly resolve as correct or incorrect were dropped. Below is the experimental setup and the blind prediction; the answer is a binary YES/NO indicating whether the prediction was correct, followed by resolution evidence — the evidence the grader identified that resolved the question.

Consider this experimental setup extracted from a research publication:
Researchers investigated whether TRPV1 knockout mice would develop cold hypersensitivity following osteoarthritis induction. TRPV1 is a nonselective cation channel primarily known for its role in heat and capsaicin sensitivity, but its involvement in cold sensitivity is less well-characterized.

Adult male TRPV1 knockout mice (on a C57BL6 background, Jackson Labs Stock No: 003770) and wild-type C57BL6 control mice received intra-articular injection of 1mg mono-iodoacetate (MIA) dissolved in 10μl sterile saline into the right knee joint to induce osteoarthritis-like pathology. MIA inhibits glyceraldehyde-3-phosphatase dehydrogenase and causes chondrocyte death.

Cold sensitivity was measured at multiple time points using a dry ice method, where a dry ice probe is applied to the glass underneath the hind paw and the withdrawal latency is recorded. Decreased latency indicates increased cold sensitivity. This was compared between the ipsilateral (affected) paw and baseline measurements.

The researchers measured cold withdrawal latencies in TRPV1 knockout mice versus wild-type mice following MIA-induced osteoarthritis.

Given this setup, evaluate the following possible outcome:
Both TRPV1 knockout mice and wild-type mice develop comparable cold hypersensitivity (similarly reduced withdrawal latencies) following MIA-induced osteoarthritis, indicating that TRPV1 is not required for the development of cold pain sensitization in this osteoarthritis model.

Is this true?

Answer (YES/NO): YES